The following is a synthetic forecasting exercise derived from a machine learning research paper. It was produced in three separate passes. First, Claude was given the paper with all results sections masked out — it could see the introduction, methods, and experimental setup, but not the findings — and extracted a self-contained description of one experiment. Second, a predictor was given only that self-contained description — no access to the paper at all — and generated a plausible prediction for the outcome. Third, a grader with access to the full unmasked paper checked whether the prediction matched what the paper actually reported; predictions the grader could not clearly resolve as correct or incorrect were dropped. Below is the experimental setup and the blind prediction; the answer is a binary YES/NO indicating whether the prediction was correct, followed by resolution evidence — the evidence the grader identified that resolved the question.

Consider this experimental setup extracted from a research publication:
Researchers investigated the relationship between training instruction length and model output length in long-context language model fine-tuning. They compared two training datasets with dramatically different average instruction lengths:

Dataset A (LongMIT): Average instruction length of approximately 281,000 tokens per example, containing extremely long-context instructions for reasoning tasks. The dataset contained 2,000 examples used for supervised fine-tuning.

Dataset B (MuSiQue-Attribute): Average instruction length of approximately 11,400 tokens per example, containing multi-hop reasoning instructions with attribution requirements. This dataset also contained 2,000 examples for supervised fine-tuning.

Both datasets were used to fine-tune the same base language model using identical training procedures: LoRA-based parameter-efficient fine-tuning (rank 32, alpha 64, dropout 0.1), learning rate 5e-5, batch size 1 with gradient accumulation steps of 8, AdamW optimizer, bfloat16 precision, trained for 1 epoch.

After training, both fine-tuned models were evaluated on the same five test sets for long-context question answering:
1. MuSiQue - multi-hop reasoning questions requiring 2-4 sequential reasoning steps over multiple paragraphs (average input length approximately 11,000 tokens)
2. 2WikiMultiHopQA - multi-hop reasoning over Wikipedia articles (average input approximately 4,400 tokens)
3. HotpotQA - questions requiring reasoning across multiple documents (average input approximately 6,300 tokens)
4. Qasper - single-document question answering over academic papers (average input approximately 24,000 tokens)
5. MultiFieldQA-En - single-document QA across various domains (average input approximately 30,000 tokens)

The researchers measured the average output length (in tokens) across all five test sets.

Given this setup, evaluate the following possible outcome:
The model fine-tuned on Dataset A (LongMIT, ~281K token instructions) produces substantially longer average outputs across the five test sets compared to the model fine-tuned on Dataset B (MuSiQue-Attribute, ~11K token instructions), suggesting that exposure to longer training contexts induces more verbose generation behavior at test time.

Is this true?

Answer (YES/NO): NO